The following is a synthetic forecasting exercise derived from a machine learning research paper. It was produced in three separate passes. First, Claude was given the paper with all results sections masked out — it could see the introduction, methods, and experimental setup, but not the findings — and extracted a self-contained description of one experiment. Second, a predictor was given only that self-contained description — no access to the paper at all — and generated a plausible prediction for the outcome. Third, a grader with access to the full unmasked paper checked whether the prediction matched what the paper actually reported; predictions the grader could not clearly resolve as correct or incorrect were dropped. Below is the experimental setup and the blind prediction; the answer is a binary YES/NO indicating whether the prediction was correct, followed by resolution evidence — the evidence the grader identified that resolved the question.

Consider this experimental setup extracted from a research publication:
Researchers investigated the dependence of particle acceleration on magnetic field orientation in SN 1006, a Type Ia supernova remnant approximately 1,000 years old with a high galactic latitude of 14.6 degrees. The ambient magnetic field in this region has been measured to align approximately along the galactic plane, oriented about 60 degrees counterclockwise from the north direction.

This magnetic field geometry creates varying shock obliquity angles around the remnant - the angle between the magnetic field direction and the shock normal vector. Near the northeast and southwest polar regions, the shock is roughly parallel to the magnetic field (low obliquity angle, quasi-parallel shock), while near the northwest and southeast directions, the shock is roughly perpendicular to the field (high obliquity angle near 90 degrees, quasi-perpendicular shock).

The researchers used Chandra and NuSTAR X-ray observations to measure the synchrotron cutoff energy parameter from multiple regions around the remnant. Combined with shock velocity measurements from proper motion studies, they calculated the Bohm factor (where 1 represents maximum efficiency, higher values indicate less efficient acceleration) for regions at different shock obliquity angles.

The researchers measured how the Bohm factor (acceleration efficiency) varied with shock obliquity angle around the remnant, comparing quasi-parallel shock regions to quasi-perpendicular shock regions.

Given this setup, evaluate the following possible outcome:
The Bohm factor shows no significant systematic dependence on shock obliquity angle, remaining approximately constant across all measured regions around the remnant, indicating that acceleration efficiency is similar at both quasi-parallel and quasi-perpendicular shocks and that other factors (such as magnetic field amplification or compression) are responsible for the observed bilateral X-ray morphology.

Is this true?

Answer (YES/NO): NO